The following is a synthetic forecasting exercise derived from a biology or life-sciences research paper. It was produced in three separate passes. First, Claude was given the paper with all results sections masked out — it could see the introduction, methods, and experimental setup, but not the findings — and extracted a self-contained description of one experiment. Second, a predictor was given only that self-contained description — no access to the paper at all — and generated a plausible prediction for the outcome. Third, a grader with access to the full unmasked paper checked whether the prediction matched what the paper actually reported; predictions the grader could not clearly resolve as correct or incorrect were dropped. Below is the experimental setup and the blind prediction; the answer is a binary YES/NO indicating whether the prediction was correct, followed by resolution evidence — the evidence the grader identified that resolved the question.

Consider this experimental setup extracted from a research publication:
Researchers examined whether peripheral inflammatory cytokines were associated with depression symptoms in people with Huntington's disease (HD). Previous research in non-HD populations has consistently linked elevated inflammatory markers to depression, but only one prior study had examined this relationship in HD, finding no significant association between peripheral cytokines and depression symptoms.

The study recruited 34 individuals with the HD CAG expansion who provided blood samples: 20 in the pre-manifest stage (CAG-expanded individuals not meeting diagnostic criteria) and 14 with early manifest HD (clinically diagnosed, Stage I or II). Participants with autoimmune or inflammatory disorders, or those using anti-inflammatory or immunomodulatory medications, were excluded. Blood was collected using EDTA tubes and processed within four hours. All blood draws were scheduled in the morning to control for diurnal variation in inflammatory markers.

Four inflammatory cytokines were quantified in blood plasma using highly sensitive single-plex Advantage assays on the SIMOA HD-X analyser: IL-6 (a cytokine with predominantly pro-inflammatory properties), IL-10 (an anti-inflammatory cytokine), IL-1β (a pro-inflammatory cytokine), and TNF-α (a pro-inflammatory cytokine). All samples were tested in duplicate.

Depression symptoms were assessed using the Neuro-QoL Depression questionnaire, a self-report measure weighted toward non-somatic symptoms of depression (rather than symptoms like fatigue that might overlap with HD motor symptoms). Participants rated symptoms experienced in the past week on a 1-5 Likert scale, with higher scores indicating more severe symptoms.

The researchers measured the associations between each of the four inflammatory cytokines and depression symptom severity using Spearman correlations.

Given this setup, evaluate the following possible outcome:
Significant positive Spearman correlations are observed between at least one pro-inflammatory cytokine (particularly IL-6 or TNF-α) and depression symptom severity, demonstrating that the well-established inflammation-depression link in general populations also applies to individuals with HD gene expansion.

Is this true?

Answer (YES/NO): YES